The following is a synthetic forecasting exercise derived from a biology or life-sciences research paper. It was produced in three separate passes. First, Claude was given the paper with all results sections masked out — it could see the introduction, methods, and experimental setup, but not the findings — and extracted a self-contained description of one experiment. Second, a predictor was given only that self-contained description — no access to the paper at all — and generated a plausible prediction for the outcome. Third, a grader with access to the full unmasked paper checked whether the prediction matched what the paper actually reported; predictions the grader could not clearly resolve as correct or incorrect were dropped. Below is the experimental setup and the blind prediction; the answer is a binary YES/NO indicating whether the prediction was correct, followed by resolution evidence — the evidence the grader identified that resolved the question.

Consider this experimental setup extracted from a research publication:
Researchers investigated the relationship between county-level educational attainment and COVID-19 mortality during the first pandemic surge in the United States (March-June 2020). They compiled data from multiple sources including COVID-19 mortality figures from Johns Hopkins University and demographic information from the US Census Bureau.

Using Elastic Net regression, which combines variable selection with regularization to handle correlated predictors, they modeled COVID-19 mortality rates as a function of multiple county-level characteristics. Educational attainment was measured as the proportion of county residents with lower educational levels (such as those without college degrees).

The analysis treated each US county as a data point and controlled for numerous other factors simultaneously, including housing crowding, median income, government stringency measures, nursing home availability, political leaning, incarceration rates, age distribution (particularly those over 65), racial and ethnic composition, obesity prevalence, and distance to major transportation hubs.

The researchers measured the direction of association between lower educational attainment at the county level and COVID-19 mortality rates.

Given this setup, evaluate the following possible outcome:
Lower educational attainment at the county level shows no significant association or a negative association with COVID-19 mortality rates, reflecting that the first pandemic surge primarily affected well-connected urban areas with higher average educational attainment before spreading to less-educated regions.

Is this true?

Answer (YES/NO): YES